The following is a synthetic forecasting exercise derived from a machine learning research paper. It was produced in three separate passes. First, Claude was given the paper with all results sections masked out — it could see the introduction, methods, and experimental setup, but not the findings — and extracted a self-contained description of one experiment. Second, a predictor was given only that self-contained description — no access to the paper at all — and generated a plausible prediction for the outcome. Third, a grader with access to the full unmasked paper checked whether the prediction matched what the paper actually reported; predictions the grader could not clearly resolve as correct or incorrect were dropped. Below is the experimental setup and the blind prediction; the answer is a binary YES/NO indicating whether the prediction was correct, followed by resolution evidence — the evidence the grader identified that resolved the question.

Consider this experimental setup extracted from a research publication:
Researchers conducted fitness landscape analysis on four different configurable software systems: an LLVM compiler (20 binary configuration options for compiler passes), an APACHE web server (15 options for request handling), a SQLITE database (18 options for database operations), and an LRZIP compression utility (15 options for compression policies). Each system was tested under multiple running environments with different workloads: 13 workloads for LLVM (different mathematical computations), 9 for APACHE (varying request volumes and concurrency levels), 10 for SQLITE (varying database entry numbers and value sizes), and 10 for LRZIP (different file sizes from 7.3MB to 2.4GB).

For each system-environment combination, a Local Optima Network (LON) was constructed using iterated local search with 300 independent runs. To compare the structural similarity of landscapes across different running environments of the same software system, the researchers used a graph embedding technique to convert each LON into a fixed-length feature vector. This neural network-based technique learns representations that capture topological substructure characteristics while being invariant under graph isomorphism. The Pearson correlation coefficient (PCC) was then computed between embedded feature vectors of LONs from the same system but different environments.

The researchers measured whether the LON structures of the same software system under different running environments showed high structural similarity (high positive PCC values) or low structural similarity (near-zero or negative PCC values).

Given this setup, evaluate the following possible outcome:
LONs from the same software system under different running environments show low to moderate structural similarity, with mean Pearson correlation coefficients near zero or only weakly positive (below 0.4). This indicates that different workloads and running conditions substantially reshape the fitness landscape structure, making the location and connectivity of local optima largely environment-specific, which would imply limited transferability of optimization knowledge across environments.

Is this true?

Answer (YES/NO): NO